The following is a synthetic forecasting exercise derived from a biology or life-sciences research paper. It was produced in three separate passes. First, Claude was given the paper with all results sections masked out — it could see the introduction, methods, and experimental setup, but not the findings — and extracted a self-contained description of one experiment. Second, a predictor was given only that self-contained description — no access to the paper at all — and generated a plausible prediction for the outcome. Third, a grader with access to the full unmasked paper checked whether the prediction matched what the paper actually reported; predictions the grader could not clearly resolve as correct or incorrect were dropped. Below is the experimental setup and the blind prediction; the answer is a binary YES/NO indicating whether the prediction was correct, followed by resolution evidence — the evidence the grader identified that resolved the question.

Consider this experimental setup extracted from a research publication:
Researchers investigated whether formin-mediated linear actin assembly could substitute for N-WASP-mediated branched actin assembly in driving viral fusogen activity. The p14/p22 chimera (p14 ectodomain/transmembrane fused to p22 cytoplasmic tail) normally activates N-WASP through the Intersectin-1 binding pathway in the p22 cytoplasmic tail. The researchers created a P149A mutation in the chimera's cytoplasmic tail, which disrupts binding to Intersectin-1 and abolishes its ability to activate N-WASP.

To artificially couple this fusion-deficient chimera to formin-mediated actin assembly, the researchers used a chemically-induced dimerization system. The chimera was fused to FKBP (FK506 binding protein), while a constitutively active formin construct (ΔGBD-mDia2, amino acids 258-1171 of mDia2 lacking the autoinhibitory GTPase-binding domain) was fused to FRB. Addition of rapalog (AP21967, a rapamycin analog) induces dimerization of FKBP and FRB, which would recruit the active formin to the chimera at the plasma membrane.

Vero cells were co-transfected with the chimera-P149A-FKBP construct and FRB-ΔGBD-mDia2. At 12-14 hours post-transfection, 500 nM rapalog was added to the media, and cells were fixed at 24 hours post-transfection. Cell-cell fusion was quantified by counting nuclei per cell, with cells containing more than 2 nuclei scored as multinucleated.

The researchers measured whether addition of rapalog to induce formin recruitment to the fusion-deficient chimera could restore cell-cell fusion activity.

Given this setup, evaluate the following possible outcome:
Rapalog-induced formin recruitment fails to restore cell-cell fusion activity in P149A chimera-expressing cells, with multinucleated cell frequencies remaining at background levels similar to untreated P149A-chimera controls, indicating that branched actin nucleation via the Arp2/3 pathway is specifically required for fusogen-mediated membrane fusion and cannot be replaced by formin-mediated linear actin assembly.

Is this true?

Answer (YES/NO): NO